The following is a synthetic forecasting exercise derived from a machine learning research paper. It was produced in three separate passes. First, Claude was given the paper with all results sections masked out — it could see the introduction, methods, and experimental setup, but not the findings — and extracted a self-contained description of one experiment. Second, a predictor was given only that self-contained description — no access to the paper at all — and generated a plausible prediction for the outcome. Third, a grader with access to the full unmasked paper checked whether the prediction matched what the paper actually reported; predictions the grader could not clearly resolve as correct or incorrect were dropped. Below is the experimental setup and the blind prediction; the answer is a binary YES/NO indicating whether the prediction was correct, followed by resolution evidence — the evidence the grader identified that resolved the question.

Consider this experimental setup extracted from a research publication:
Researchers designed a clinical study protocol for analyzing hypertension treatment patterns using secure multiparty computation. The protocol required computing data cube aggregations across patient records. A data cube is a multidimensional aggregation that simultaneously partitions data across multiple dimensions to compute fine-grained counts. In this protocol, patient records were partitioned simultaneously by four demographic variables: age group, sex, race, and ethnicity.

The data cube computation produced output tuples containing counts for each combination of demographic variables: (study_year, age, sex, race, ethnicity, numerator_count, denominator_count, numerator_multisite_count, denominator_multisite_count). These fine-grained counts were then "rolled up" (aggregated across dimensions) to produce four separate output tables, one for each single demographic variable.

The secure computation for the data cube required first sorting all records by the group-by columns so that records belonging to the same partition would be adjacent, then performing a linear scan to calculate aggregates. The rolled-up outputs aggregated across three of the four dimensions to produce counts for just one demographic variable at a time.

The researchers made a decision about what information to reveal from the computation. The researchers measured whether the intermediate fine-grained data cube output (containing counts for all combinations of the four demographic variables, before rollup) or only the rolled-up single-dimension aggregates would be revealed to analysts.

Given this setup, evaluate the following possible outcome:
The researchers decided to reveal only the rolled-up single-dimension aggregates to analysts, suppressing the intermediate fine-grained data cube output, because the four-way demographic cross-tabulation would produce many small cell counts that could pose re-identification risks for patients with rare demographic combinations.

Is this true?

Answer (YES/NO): YES